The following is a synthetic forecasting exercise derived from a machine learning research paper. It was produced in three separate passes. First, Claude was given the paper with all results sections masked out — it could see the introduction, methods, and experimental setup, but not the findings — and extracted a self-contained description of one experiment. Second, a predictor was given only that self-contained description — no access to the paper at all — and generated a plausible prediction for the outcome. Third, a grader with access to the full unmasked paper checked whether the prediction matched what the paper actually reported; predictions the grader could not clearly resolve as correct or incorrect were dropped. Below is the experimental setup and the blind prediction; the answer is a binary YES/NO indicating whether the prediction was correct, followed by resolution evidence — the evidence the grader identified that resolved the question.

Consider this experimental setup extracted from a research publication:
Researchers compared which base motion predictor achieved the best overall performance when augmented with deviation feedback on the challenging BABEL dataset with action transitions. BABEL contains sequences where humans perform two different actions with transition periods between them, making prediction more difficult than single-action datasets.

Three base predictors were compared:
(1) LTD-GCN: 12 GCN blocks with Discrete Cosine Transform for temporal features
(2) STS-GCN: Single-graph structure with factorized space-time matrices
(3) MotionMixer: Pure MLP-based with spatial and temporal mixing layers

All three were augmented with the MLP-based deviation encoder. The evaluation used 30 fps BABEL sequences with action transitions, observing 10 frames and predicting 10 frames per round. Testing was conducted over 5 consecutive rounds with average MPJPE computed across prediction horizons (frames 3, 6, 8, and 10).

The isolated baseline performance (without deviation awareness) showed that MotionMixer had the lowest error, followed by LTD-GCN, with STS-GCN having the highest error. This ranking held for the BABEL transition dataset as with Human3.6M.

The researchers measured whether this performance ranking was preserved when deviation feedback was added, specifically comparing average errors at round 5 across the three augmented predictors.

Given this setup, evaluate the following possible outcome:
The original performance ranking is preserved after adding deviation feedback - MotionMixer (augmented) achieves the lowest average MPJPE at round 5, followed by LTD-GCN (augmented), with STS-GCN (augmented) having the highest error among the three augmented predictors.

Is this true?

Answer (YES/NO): YES